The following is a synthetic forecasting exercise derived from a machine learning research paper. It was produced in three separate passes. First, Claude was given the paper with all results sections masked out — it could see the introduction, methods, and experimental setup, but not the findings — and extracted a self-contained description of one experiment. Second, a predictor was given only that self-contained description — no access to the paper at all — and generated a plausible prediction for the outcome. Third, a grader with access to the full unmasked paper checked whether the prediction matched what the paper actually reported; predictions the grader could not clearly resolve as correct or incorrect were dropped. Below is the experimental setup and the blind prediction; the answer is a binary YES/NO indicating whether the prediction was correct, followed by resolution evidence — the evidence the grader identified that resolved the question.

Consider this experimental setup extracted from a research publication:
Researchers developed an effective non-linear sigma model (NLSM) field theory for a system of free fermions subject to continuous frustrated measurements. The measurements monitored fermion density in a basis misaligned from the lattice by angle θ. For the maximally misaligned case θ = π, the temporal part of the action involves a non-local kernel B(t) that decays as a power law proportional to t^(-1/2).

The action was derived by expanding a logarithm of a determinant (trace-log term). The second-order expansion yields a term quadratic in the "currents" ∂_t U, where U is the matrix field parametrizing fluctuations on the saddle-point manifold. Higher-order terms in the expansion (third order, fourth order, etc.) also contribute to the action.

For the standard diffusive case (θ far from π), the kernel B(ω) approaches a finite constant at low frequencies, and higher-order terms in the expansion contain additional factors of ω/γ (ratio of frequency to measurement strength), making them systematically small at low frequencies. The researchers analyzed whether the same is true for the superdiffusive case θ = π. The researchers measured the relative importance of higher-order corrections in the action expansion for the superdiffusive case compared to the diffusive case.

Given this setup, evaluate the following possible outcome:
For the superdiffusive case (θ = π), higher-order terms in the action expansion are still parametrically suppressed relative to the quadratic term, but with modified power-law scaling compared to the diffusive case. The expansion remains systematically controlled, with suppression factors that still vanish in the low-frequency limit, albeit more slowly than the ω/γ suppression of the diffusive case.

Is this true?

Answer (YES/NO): NO